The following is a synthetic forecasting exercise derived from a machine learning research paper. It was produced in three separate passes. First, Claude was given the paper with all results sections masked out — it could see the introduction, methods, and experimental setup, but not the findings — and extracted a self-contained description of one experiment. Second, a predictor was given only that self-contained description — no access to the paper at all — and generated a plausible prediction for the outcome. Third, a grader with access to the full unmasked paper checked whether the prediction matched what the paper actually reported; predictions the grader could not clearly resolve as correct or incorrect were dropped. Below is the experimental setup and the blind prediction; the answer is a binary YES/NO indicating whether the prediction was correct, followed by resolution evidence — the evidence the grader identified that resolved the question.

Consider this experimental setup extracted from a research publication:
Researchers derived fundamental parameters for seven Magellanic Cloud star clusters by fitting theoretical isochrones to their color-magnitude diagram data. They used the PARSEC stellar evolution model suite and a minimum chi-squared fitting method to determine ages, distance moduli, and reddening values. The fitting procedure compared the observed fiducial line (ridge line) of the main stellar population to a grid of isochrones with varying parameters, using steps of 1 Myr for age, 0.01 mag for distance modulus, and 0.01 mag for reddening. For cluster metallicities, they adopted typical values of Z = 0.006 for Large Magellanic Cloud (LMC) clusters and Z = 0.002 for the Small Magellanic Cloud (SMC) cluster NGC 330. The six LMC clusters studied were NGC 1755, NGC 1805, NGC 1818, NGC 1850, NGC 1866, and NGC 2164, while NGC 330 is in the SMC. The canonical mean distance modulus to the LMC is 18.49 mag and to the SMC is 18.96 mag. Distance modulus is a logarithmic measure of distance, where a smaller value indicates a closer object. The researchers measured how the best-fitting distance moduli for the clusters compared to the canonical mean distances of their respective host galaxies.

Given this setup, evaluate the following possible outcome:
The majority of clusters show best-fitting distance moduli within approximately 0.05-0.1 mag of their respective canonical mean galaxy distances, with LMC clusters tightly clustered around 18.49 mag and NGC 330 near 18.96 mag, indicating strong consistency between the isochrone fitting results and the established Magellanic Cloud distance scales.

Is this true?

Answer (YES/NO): NO